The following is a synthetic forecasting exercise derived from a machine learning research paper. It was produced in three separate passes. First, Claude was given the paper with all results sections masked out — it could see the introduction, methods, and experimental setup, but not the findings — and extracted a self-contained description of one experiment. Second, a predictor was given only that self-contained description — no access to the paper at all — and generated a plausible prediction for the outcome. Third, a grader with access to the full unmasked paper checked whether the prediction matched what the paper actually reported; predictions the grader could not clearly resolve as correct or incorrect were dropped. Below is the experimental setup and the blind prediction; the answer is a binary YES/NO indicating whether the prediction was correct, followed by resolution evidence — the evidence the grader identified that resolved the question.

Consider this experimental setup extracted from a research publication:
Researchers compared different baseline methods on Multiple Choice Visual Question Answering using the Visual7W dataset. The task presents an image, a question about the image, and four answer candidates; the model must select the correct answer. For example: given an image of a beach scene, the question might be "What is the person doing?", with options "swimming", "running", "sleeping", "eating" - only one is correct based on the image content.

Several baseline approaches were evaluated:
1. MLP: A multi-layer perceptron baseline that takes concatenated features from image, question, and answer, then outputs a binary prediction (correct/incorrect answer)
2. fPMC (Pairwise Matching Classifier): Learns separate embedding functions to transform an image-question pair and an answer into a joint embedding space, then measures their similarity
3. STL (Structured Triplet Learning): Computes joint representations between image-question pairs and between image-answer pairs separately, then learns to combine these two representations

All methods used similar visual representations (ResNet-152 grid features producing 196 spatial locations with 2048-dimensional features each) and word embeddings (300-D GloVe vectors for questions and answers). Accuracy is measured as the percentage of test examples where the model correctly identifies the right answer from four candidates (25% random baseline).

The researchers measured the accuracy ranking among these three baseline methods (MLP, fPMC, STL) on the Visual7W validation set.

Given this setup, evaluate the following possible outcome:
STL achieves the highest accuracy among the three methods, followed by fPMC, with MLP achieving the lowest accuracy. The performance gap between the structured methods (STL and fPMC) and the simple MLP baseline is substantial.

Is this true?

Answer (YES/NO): NO